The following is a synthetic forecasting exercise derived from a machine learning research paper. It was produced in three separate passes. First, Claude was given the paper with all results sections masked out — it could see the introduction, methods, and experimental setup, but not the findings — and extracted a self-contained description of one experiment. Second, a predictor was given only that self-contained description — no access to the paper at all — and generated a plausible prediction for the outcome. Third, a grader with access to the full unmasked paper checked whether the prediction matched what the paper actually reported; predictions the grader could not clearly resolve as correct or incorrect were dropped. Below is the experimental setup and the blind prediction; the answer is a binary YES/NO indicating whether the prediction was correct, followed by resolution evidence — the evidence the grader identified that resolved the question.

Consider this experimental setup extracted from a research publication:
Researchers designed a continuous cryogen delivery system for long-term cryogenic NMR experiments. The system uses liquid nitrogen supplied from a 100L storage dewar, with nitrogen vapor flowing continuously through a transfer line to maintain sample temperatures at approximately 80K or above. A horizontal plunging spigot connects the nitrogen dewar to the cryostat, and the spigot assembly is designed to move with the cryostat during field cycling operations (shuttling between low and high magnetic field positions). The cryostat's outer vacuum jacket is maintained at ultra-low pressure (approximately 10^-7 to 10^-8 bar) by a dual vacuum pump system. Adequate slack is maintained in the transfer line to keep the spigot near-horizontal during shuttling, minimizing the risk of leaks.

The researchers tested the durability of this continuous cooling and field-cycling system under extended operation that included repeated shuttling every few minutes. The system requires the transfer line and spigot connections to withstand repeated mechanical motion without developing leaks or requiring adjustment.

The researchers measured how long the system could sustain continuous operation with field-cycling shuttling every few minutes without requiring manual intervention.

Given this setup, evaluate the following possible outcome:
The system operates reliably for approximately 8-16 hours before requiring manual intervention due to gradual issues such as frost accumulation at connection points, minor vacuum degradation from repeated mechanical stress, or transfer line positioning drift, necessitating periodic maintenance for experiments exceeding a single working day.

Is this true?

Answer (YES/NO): NO